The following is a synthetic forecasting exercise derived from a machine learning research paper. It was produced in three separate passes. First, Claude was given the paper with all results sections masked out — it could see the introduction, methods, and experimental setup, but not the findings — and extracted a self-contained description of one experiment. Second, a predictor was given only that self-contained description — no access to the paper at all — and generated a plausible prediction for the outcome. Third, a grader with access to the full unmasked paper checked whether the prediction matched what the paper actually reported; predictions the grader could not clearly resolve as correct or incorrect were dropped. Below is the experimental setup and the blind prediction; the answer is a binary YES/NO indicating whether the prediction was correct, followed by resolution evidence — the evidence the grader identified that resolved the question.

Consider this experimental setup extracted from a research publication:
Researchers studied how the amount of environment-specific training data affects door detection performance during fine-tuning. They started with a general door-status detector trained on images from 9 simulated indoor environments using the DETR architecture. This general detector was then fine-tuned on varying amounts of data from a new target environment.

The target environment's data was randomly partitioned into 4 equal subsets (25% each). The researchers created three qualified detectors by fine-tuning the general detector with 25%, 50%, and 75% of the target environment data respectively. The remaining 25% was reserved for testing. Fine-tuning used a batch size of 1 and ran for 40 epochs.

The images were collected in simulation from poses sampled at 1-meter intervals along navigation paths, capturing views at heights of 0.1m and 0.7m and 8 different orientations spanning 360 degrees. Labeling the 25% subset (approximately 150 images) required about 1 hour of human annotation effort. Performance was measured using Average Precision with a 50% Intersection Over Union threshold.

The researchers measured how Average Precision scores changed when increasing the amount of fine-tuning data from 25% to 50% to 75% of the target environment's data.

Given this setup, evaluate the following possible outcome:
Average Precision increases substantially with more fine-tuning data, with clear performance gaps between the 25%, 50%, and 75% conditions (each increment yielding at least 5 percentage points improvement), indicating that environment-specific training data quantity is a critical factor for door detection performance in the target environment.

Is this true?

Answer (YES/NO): NO